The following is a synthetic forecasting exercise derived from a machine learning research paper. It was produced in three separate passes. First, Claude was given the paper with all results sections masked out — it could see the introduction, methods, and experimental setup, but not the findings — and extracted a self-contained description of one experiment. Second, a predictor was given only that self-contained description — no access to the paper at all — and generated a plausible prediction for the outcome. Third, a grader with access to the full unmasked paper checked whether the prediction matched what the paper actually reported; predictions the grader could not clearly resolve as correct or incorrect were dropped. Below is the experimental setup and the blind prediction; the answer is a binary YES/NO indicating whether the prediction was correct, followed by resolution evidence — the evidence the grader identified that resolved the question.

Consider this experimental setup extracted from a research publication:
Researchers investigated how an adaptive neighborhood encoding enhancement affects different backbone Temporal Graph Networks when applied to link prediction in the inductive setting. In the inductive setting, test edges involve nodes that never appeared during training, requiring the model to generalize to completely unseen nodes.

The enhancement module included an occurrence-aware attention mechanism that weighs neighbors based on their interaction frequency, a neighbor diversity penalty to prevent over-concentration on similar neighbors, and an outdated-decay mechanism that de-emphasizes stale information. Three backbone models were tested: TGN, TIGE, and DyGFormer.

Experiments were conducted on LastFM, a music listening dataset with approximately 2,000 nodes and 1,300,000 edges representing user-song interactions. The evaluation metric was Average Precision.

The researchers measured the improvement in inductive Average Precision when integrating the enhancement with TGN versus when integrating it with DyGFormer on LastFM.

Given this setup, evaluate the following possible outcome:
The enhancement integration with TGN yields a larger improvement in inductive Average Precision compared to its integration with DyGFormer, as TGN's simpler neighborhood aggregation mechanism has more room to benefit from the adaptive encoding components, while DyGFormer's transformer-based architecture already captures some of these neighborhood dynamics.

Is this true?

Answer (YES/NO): YES